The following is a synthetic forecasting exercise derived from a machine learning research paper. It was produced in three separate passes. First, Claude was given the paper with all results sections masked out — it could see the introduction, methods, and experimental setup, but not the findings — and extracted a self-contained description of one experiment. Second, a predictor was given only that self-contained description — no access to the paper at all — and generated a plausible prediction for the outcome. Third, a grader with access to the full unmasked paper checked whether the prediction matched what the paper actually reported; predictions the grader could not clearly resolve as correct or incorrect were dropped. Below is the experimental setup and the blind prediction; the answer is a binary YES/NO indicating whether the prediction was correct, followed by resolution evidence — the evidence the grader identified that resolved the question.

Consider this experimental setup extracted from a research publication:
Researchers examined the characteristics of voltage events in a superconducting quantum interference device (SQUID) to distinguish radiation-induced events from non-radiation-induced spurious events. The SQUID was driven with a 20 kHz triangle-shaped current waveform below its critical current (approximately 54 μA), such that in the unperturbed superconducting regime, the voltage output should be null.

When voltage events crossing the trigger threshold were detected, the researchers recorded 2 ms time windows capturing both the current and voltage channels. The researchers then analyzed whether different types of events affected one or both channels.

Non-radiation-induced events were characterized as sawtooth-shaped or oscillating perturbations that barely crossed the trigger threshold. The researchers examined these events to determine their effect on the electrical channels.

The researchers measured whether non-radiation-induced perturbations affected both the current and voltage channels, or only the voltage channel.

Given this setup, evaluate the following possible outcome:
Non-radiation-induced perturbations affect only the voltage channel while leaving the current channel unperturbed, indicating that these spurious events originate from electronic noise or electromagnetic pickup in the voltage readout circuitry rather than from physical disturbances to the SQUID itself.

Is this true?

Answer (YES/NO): NO